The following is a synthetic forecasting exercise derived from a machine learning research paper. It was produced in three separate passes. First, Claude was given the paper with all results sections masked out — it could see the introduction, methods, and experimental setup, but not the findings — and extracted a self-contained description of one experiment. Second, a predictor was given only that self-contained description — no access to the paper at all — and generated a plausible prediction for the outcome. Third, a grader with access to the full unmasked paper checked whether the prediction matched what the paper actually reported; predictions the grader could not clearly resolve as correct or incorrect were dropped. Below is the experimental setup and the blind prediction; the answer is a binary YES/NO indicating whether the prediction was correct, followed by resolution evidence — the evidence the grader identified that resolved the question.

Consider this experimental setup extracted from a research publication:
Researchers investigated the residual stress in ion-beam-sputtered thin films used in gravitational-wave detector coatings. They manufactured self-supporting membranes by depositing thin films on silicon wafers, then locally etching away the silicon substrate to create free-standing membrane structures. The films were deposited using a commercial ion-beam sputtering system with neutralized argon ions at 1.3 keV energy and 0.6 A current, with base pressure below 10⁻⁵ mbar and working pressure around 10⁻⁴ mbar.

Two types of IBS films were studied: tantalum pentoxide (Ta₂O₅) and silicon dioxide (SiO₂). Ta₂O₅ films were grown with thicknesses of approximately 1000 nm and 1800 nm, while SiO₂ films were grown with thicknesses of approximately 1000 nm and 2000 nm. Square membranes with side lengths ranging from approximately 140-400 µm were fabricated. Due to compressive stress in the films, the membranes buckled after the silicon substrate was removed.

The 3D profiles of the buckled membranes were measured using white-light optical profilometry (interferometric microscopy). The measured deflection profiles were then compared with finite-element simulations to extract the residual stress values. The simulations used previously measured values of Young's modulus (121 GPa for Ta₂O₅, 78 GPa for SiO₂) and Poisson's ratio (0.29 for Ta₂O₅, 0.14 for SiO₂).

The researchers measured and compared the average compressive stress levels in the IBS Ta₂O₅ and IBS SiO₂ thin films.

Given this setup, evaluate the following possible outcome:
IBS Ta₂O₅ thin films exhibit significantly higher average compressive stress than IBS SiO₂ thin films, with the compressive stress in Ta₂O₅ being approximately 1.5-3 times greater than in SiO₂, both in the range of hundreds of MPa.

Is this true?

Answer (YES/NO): NO